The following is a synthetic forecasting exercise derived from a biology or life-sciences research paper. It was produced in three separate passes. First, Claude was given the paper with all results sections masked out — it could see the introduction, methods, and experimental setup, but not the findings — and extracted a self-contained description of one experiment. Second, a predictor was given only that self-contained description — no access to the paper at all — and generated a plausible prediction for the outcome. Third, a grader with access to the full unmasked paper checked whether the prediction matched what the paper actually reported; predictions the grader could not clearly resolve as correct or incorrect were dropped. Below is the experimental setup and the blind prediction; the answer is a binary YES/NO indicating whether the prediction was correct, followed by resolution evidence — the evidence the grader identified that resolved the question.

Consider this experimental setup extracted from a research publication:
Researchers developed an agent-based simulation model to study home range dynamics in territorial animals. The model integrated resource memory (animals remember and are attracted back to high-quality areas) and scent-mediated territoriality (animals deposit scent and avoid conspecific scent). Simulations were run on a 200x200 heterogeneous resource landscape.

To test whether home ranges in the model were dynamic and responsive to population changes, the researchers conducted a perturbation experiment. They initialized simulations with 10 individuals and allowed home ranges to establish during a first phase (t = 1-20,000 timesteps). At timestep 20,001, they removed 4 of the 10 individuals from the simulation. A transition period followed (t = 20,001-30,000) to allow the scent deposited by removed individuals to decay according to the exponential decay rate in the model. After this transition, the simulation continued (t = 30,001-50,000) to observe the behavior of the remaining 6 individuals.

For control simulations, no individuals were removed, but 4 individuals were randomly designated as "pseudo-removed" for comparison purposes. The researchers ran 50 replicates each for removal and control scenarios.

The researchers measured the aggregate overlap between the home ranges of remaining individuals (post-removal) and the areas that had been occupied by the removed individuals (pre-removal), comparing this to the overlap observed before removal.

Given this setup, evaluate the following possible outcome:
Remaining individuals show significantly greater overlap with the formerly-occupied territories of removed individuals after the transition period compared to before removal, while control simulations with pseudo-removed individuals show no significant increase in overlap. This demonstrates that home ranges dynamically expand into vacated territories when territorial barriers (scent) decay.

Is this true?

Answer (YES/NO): YES